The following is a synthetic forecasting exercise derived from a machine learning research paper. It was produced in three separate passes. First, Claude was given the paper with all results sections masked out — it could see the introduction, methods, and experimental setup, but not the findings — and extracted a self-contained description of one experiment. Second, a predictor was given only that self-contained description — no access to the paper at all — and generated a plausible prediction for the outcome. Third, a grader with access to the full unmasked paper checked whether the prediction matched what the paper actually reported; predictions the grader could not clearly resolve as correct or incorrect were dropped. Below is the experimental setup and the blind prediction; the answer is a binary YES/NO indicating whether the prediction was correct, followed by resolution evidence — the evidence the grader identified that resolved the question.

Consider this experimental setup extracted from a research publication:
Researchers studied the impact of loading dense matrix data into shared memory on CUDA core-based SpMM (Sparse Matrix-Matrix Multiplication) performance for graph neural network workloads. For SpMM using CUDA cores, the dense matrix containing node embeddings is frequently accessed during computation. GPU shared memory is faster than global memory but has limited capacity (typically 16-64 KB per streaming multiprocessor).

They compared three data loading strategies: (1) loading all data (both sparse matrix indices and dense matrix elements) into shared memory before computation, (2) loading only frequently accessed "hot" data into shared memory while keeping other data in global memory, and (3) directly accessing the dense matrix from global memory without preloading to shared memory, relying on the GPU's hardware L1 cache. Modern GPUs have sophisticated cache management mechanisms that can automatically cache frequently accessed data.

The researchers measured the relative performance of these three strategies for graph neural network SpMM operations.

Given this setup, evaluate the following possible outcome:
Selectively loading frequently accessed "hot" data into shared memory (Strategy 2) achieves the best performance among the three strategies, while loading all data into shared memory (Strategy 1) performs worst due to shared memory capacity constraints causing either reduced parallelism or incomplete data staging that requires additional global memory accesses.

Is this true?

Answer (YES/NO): NO